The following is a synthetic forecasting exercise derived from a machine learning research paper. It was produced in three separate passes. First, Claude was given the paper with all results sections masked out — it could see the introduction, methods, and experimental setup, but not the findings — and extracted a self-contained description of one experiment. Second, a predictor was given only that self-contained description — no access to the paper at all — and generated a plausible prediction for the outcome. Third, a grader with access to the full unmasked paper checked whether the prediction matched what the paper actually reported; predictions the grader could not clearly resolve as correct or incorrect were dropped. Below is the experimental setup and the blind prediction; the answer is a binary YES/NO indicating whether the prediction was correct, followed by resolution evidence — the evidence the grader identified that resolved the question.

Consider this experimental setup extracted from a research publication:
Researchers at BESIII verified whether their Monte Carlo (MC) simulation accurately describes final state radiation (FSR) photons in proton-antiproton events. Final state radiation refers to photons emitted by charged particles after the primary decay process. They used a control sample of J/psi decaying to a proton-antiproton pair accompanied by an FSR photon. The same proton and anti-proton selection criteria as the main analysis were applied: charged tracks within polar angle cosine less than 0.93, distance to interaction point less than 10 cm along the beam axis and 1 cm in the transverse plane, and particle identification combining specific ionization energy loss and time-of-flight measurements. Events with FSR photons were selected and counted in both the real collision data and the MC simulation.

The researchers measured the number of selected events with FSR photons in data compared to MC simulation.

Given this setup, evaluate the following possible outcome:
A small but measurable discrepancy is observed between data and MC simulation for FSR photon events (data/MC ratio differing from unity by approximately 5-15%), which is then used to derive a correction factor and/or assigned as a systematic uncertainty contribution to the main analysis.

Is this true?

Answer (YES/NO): NO